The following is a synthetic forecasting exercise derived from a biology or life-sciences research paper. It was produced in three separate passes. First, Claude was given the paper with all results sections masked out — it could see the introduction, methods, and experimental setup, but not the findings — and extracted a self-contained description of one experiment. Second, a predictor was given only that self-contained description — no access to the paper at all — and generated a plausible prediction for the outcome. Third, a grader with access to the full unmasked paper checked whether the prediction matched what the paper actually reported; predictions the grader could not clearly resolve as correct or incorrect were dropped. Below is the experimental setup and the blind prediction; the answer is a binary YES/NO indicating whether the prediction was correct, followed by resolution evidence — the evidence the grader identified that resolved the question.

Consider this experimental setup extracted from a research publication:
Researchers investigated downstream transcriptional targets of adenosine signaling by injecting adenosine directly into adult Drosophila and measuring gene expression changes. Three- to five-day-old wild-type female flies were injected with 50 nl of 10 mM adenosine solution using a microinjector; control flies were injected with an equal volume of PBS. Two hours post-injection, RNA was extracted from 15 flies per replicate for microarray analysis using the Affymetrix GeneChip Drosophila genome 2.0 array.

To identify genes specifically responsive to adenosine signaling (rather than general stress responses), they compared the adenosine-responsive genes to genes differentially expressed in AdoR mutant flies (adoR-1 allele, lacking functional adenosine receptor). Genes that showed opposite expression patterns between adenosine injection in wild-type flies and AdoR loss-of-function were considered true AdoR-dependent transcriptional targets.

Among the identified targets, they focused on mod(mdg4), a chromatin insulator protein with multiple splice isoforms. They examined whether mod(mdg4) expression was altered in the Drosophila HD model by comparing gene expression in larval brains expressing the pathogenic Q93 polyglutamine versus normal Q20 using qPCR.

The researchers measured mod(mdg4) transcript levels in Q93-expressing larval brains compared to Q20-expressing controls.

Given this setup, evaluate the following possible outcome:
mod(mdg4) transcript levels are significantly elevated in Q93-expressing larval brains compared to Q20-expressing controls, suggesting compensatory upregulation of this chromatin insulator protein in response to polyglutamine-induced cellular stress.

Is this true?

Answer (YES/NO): NO